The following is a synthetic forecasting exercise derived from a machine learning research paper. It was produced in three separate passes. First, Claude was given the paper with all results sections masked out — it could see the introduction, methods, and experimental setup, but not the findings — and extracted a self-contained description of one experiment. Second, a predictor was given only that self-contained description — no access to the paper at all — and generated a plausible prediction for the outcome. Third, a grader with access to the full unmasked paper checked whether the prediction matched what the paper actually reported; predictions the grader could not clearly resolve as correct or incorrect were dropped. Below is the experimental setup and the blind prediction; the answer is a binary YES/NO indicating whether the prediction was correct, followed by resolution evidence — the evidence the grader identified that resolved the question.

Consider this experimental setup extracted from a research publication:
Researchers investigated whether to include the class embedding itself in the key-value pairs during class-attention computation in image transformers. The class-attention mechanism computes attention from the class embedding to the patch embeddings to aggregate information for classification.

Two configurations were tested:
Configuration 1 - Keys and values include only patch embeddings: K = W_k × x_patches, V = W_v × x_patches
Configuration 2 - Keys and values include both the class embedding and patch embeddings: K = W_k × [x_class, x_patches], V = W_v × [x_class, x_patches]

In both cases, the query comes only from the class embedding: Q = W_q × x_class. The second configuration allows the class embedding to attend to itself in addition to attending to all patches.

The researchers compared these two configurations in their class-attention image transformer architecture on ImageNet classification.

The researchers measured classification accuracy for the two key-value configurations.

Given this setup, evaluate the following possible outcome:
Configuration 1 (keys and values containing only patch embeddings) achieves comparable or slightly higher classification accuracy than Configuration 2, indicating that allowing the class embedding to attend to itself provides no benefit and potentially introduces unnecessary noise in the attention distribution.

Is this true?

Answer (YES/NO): NO